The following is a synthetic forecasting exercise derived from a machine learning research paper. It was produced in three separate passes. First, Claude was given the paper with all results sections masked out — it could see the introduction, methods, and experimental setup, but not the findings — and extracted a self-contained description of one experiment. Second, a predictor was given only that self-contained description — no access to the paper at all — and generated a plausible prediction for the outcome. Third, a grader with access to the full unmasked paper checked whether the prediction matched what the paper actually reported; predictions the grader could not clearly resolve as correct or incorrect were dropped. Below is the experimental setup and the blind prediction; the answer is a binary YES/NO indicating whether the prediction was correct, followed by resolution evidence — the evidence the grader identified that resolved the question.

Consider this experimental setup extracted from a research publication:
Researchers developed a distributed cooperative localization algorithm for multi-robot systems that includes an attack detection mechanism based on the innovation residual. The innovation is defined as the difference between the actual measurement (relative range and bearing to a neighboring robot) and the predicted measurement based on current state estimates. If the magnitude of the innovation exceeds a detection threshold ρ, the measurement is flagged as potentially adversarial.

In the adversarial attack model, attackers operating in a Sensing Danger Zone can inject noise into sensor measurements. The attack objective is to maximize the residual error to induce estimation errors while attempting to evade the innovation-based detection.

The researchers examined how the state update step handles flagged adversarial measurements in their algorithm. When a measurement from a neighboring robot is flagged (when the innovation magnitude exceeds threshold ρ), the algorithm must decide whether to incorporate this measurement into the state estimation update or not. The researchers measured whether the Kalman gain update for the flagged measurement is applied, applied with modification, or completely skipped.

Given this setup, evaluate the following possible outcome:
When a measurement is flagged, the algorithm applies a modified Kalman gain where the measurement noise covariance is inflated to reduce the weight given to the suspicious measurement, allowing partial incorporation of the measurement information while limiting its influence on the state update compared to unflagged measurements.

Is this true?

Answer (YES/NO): NO